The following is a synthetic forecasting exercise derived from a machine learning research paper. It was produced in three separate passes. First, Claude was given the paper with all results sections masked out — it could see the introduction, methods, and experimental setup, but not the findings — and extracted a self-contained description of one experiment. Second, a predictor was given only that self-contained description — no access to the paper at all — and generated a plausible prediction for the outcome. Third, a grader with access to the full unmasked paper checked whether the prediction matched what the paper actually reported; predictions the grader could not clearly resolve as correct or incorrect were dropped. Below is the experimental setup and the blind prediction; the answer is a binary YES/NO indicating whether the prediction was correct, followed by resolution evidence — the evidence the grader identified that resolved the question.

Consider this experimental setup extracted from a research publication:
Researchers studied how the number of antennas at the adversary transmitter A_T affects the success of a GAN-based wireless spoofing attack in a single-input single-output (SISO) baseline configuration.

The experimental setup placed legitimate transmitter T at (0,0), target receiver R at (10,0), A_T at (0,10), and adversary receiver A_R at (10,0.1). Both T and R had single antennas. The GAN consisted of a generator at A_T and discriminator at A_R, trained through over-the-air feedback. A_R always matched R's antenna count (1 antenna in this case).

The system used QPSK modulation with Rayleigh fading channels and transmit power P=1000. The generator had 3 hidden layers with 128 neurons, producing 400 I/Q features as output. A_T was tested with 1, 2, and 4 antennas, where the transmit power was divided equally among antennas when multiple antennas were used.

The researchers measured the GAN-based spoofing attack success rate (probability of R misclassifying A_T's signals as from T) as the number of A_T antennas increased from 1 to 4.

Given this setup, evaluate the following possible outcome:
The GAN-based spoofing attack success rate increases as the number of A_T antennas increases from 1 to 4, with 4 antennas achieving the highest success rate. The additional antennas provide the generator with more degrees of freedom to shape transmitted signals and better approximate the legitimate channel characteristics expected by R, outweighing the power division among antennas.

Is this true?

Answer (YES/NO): YES